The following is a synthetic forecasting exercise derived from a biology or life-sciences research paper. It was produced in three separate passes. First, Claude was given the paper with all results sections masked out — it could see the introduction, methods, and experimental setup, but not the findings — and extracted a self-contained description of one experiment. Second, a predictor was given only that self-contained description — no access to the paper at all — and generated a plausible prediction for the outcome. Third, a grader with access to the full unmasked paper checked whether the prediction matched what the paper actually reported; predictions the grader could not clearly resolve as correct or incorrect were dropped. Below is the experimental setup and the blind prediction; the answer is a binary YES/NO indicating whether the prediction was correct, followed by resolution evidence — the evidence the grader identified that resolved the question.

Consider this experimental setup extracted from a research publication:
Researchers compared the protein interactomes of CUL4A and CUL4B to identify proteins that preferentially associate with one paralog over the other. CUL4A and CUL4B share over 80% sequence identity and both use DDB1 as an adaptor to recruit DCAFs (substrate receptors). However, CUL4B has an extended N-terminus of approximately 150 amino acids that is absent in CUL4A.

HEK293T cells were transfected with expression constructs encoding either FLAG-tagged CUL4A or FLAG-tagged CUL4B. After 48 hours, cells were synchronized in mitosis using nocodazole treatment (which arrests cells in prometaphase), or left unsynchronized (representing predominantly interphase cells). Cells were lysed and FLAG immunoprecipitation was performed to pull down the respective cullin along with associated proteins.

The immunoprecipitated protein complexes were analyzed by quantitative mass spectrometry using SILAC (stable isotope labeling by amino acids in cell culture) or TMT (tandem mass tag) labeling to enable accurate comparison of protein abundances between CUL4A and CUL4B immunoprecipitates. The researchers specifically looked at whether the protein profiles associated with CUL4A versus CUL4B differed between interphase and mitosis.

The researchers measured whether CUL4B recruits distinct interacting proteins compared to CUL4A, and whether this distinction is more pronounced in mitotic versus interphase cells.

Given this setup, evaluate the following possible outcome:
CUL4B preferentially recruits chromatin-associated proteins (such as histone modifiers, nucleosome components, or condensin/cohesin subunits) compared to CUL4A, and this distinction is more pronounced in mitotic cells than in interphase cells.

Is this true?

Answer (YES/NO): NO